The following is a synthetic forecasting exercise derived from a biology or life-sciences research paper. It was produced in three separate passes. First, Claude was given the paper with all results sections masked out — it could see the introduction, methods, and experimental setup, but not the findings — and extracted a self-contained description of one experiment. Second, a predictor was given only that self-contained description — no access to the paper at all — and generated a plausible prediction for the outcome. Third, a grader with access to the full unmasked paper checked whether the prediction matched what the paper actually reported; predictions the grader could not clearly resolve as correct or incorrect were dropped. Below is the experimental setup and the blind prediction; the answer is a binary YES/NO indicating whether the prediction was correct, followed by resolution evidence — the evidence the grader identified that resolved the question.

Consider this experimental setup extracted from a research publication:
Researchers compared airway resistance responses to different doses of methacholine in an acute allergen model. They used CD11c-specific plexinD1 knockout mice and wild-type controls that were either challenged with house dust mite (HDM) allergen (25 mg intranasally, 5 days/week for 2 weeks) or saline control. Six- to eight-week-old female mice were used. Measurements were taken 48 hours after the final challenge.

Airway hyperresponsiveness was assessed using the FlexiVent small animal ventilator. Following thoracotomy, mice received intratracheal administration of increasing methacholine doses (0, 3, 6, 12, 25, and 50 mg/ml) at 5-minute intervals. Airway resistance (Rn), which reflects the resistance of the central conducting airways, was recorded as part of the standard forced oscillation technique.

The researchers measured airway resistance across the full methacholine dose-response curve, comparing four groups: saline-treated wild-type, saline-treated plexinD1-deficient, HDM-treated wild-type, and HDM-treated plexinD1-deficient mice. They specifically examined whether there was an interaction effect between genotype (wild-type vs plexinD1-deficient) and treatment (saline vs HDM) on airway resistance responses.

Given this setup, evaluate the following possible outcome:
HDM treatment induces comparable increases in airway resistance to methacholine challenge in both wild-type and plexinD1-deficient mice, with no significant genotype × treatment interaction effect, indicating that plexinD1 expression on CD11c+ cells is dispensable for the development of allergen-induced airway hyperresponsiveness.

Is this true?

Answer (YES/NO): NO